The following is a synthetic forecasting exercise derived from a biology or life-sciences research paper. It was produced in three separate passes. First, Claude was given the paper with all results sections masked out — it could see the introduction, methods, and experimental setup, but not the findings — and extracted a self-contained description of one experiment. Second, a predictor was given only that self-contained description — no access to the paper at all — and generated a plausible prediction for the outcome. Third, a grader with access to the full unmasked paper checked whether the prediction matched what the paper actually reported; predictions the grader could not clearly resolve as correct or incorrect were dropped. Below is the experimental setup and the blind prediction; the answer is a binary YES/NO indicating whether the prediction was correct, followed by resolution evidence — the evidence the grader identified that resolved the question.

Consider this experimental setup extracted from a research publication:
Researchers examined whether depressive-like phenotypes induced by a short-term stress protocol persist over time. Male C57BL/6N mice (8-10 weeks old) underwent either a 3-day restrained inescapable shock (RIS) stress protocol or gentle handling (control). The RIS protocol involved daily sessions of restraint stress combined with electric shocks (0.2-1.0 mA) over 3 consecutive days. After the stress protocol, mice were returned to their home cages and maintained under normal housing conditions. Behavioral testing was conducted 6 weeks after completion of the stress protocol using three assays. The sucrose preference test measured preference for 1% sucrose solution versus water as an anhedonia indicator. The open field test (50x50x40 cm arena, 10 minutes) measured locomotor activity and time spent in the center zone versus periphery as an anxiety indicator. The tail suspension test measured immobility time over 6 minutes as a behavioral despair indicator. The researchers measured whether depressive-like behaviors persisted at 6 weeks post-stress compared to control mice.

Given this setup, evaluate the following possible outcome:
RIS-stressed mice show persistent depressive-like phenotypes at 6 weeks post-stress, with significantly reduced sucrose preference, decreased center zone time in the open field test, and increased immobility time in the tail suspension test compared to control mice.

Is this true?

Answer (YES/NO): YES